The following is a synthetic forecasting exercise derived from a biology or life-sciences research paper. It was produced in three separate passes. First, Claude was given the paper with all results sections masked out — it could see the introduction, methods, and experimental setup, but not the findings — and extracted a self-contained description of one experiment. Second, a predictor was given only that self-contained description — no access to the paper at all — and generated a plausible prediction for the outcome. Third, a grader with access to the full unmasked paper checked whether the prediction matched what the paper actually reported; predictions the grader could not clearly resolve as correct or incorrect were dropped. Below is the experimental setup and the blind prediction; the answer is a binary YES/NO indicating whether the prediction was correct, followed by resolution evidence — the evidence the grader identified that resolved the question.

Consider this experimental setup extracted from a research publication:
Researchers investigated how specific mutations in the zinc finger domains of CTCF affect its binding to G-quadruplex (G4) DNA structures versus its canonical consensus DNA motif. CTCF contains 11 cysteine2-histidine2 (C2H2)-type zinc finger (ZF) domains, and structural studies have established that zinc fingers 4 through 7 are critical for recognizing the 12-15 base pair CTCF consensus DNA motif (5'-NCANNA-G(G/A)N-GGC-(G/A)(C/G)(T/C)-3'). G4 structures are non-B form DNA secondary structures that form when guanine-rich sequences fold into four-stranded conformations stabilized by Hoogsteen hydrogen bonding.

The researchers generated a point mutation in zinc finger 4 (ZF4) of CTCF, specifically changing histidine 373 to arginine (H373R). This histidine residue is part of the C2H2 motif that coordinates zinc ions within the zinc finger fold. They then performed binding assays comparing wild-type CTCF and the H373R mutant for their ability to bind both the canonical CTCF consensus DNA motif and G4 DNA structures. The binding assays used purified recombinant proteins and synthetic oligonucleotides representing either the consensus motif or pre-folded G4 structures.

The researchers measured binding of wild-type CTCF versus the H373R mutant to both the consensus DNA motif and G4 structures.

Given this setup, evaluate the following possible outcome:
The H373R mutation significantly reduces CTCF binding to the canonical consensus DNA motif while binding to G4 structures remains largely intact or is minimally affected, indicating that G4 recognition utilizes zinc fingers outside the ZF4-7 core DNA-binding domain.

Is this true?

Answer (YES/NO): NO